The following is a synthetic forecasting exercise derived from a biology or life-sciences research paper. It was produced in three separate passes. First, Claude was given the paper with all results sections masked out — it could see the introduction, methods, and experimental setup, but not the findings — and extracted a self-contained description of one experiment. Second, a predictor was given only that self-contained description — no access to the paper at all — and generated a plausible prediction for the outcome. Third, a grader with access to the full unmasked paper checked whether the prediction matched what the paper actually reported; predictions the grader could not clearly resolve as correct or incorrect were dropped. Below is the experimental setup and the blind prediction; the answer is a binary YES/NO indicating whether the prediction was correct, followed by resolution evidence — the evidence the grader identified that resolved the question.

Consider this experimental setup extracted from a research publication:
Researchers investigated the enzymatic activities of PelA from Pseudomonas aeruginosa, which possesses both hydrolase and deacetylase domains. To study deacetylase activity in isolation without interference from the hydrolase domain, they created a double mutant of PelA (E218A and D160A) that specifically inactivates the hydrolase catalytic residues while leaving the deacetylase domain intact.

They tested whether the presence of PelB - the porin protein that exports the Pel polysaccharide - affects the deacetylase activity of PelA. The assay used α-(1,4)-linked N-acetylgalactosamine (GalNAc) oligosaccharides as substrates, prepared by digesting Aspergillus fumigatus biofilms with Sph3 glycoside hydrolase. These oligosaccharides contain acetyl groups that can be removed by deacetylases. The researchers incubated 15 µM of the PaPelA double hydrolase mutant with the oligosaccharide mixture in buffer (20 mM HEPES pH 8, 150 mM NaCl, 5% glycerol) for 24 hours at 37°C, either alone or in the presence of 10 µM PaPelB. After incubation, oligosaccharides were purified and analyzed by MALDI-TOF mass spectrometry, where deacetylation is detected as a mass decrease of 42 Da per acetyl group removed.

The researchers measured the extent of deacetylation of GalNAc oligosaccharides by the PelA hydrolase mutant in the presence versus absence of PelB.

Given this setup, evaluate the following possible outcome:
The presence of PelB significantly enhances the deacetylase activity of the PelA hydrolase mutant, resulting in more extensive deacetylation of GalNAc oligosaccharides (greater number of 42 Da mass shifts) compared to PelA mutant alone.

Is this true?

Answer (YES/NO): YES